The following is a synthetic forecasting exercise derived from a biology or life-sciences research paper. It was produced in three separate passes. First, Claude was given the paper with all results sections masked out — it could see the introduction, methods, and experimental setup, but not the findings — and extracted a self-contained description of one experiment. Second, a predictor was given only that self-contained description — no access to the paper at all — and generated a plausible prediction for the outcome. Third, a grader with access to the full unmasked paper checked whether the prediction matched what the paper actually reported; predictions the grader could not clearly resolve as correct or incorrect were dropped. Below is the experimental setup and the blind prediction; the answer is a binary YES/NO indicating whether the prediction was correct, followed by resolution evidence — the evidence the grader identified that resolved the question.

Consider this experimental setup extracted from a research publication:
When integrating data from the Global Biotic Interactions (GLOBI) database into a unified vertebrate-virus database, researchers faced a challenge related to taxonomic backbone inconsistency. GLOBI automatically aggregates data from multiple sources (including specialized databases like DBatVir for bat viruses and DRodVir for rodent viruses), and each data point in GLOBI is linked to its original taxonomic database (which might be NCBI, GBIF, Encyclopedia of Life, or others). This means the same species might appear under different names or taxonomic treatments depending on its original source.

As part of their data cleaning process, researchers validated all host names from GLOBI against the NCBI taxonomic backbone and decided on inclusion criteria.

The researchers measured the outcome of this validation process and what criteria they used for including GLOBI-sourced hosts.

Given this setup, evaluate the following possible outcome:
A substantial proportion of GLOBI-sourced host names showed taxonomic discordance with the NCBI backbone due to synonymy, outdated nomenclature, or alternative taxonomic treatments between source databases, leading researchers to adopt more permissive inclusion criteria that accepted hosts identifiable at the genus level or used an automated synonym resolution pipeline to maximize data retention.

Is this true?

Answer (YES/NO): NO